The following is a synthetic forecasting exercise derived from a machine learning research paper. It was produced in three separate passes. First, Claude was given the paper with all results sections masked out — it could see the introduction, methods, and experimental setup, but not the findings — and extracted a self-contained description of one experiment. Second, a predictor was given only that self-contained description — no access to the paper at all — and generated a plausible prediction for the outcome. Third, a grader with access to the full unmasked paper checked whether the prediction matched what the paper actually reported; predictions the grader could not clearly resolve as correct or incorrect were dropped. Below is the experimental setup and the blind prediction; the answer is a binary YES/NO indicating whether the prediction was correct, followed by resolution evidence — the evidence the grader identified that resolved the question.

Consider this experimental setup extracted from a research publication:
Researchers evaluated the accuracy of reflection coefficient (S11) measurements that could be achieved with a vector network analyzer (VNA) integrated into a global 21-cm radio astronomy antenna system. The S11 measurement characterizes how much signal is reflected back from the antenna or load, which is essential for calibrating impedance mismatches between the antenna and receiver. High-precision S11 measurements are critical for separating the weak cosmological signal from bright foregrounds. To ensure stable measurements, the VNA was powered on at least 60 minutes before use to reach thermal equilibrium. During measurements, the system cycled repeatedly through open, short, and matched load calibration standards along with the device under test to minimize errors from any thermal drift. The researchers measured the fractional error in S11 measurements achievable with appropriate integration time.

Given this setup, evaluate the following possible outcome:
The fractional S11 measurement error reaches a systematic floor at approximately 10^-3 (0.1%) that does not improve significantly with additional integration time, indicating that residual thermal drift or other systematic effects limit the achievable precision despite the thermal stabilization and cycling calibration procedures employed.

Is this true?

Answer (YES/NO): NO